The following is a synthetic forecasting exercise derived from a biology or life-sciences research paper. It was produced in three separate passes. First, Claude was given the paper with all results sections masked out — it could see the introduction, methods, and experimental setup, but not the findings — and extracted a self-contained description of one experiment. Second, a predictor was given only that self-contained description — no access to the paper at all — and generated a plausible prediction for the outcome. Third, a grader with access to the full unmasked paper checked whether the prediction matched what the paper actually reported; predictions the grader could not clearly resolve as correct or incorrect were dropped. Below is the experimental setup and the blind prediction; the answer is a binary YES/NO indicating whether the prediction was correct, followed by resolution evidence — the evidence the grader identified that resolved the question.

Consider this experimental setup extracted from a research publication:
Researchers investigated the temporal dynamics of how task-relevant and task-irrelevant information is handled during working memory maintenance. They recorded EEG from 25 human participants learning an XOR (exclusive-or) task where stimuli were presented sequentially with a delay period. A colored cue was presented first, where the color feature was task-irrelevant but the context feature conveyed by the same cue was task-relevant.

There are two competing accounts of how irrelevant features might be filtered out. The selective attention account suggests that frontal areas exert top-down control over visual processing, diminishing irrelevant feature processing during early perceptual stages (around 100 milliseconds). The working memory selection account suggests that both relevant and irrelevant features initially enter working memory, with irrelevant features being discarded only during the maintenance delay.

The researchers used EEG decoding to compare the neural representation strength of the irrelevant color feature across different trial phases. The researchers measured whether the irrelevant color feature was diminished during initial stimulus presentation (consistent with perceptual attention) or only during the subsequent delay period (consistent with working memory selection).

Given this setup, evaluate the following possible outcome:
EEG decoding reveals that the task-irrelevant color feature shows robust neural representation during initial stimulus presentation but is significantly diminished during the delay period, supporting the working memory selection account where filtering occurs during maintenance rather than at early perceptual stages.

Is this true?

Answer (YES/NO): YES